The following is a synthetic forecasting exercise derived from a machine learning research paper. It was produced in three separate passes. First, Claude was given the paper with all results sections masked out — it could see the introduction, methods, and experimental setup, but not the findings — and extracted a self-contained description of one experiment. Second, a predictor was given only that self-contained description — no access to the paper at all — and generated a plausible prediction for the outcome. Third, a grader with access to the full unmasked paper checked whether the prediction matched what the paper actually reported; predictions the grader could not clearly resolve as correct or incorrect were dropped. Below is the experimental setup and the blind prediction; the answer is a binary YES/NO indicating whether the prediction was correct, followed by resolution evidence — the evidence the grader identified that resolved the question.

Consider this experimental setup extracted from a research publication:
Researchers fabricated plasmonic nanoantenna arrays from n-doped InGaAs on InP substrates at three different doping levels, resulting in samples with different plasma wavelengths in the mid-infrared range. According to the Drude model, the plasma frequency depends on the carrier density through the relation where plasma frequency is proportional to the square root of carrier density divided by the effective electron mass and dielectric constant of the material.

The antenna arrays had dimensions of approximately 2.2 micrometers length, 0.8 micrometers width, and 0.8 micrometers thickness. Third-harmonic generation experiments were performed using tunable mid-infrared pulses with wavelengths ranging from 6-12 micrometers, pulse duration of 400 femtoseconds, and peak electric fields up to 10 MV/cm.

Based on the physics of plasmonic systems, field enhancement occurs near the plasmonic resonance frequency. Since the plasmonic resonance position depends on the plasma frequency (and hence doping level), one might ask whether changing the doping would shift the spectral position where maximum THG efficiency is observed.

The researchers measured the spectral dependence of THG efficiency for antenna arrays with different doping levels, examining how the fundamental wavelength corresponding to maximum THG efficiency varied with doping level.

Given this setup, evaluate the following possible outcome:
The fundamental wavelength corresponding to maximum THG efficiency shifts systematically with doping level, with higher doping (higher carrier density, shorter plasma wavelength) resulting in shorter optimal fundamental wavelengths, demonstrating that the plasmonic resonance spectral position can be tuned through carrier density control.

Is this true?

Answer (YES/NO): YES